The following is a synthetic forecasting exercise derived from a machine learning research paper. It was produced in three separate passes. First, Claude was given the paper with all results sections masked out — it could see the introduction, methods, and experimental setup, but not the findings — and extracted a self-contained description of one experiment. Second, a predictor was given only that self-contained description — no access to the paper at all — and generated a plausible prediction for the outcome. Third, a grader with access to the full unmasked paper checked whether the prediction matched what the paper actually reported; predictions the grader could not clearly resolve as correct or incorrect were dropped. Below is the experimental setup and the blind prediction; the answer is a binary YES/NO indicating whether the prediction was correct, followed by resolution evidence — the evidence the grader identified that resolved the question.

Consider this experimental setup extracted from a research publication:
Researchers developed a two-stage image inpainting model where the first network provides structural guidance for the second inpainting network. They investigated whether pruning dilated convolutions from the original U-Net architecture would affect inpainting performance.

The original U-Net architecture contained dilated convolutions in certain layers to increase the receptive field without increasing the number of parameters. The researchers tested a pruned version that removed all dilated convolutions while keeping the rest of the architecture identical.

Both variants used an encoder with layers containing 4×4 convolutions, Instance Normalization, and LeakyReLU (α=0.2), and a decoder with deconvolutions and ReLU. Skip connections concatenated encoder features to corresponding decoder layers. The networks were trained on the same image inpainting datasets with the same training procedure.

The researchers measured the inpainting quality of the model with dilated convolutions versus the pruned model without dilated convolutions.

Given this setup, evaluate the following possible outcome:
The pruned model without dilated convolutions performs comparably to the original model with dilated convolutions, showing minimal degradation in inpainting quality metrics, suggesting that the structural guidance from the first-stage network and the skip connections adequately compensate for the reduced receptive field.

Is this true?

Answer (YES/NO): YES